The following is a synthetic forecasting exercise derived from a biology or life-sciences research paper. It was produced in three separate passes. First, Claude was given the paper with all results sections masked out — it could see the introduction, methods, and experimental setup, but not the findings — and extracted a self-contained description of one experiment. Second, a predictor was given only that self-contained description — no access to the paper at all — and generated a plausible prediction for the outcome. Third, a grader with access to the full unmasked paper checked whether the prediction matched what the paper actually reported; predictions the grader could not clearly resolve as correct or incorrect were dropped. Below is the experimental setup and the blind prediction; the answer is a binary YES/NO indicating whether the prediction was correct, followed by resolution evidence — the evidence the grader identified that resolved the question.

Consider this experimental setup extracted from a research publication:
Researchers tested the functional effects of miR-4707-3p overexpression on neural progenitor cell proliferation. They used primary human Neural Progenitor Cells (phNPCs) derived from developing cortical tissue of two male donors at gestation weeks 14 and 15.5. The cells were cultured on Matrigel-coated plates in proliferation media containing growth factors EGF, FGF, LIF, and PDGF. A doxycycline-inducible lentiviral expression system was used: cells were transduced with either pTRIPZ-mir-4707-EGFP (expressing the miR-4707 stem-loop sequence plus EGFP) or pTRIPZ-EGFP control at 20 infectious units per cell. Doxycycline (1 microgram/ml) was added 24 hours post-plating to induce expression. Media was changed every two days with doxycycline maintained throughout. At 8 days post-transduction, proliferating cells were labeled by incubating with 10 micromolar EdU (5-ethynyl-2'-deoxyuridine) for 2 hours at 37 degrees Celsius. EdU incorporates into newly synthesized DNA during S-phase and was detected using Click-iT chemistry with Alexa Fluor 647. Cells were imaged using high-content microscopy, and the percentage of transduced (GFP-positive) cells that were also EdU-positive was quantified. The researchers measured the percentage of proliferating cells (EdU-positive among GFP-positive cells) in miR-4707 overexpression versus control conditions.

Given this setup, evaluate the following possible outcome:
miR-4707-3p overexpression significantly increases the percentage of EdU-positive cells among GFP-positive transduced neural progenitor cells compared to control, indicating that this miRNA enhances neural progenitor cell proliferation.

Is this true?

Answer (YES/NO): YES